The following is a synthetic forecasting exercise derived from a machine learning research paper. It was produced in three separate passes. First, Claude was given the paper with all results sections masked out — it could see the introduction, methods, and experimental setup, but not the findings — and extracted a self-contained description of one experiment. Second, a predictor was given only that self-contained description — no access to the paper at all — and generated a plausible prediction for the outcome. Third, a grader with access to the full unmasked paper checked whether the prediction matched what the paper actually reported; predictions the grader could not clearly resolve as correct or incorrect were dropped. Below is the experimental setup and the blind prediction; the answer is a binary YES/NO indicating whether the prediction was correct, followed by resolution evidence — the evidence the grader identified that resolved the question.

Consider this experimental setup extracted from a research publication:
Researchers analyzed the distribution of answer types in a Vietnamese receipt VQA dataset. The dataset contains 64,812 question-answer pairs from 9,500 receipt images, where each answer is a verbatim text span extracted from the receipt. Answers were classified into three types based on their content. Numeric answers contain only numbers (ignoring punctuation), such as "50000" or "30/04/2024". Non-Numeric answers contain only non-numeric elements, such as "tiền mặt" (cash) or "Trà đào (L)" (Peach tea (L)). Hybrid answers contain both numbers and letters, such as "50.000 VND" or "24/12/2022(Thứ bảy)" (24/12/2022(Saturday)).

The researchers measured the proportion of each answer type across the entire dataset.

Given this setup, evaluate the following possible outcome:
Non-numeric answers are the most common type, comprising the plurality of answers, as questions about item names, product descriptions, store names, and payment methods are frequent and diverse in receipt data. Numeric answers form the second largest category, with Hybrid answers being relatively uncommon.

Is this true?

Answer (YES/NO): NO